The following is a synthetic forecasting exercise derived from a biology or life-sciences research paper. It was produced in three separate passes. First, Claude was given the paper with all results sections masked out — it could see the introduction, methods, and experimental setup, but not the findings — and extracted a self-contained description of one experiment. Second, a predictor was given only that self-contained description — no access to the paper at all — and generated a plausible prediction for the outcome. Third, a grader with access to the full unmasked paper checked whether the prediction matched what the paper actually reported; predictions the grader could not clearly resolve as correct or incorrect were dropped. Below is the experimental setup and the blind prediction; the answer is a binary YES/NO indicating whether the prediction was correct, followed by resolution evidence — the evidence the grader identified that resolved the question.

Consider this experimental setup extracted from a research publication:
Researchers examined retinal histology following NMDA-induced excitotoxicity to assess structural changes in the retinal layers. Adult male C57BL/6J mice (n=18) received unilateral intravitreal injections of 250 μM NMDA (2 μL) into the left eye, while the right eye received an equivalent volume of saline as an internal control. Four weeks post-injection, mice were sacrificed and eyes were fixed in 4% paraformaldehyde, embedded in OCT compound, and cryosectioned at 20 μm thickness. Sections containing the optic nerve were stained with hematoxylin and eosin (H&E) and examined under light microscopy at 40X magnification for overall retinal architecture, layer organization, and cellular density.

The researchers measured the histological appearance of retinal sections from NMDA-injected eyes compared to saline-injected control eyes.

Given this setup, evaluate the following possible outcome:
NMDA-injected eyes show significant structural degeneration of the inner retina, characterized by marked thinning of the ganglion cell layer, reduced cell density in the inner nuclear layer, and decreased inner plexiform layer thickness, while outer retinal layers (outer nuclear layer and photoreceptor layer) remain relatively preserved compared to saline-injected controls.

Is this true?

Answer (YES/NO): NO